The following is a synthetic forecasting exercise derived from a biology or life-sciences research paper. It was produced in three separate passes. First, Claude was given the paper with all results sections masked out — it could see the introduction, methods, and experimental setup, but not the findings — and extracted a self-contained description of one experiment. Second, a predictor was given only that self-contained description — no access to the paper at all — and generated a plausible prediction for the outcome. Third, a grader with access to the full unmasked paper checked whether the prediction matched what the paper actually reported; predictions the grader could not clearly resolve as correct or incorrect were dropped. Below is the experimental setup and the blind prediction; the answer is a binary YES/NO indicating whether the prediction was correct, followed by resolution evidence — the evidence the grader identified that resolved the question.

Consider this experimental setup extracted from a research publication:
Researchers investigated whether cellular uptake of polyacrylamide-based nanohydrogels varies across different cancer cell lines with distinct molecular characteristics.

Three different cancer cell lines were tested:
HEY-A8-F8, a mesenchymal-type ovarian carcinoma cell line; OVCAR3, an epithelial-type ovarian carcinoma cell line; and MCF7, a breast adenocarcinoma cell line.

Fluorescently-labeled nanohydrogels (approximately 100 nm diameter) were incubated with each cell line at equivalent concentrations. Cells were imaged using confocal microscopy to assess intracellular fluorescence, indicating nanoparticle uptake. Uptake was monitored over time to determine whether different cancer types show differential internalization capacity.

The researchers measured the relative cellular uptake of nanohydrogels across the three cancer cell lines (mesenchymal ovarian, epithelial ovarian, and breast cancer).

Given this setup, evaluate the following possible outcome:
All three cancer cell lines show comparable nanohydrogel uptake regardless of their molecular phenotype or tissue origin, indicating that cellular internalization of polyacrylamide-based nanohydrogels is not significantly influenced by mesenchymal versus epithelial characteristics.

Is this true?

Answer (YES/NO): YES